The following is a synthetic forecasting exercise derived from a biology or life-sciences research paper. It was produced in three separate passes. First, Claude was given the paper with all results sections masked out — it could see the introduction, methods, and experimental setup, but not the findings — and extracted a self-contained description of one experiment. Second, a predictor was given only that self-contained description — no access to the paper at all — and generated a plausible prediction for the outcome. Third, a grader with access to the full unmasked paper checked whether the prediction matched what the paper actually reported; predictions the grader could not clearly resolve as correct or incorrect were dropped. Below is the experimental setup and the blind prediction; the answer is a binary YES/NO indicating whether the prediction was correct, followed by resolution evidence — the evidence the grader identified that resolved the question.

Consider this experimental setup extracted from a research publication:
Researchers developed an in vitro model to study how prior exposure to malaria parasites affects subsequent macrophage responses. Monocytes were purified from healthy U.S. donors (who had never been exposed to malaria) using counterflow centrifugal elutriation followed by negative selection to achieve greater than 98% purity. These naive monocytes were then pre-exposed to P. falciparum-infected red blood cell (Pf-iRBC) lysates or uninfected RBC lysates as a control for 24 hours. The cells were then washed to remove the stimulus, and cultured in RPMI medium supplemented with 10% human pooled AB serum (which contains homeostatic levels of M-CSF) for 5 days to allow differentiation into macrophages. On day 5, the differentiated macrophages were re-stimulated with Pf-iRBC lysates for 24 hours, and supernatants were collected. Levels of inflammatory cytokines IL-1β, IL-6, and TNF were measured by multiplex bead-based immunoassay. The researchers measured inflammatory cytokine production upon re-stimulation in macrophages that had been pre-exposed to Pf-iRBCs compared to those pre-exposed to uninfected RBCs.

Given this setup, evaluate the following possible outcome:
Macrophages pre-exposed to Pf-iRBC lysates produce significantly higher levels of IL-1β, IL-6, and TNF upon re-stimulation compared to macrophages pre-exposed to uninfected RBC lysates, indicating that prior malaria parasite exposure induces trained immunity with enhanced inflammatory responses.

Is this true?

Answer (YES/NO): NO